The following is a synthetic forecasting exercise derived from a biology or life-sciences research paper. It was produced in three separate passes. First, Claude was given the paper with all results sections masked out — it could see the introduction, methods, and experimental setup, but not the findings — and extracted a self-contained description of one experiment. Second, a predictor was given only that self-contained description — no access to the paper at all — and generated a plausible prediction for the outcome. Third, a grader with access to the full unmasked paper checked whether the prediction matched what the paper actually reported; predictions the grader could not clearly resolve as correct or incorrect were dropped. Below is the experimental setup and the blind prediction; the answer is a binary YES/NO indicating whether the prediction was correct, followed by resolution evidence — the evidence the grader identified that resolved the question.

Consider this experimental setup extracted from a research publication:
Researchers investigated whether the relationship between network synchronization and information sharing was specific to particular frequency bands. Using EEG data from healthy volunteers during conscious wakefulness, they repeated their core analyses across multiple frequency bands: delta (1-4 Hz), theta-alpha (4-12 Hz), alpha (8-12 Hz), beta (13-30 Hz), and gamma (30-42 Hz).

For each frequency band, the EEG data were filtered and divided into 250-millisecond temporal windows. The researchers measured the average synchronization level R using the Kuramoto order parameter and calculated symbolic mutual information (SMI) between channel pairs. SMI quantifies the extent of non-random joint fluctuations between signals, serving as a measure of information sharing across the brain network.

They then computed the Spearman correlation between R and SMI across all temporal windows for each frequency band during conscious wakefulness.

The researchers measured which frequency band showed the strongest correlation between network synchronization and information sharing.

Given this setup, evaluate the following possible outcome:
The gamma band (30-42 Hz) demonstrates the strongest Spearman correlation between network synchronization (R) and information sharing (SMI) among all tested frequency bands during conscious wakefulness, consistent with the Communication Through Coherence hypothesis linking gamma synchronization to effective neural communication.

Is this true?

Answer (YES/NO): NO